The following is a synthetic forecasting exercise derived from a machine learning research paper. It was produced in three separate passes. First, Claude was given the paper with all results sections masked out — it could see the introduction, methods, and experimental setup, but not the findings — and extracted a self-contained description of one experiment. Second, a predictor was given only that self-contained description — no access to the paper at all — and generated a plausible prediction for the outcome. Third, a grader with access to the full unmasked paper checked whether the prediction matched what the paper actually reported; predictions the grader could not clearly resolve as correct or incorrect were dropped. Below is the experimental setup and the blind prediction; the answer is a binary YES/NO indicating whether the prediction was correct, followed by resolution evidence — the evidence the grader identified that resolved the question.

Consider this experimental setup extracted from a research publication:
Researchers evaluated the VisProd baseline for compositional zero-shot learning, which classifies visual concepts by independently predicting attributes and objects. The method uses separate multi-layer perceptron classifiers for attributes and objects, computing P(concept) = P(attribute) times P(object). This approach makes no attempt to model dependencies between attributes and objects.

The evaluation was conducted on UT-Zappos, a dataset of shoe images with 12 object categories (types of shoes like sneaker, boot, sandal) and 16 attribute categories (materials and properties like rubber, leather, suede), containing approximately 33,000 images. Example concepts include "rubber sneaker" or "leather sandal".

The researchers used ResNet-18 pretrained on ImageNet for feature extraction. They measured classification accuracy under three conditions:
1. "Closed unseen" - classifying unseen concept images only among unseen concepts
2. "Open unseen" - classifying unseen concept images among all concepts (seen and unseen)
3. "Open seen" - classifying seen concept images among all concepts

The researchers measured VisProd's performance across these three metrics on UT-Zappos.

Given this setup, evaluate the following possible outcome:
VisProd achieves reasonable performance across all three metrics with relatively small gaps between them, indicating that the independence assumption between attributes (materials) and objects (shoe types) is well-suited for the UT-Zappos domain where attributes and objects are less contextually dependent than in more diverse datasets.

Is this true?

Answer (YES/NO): NO